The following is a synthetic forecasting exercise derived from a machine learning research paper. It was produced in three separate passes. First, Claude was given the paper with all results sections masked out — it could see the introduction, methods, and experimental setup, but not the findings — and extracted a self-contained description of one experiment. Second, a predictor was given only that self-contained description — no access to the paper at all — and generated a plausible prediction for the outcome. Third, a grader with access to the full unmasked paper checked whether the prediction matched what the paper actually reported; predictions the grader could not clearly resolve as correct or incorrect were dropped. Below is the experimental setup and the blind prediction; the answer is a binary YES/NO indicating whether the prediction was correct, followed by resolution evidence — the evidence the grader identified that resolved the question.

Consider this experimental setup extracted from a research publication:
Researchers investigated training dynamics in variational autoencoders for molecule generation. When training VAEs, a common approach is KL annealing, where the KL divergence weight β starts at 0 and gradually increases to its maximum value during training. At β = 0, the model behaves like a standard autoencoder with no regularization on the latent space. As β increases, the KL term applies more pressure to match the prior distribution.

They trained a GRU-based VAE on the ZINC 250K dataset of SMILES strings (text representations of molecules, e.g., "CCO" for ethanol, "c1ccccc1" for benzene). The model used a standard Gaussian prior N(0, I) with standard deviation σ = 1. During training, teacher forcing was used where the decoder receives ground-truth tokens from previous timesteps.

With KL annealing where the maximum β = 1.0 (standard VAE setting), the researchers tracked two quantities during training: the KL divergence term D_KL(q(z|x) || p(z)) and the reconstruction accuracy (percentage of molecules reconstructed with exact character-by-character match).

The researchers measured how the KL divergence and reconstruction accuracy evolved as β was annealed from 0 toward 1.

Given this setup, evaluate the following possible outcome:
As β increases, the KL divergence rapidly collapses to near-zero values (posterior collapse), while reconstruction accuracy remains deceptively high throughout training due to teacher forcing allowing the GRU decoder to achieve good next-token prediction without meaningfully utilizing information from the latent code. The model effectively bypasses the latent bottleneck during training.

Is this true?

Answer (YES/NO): NO